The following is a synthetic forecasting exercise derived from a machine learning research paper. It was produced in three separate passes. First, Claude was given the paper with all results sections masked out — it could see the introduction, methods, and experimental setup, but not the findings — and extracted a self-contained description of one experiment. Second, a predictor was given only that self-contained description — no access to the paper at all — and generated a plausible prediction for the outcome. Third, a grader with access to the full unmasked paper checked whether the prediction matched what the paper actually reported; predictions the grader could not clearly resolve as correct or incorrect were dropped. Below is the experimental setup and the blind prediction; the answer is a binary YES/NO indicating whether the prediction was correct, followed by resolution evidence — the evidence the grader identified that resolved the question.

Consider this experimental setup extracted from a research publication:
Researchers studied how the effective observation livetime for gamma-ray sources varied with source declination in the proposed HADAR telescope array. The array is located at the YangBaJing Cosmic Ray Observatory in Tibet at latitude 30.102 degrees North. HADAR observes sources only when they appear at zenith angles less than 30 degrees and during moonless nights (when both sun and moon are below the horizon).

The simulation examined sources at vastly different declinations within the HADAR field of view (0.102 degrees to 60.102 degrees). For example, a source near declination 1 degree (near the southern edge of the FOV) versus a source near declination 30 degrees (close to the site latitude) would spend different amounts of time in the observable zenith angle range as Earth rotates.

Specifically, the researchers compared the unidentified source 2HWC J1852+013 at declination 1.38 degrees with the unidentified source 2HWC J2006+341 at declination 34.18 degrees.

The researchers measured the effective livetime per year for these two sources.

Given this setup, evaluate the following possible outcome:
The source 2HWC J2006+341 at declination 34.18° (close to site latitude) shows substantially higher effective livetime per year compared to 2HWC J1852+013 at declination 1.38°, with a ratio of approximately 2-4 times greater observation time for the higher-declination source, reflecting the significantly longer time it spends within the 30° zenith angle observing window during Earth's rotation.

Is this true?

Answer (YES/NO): YES